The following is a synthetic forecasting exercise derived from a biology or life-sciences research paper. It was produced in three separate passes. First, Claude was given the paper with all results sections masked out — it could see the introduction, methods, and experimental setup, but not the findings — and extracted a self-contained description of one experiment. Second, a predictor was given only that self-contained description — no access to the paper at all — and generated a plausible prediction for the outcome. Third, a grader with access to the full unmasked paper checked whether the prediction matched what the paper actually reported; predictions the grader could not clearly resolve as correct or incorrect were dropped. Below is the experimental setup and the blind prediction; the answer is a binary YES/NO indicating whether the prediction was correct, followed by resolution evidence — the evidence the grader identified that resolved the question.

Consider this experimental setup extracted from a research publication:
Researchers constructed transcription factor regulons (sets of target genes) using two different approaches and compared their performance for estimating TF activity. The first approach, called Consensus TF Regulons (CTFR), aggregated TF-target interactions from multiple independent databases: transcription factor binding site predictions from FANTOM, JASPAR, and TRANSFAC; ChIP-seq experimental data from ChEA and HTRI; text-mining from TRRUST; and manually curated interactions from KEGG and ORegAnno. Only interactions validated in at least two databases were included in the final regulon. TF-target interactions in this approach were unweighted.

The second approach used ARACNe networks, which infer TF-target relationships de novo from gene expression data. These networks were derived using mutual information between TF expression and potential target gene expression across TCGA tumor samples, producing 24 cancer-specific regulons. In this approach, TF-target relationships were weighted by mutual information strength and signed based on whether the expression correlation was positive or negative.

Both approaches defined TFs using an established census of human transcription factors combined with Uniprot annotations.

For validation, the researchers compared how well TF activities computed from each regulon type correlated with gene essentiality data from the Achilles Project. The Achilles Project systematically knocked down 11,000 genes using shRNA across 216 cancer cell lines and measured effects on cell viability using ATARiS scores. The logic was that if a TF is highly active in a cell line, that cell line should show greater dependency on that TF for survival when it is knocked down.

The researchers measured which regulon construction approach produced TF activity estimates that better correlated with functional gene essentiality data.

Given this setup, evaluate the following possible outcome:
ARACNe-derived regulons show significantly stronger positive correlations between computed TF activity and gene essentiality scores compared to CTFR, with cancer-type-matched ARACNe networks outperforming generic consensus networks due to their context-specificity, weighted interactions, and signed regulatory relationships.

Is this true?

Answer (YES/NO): NO